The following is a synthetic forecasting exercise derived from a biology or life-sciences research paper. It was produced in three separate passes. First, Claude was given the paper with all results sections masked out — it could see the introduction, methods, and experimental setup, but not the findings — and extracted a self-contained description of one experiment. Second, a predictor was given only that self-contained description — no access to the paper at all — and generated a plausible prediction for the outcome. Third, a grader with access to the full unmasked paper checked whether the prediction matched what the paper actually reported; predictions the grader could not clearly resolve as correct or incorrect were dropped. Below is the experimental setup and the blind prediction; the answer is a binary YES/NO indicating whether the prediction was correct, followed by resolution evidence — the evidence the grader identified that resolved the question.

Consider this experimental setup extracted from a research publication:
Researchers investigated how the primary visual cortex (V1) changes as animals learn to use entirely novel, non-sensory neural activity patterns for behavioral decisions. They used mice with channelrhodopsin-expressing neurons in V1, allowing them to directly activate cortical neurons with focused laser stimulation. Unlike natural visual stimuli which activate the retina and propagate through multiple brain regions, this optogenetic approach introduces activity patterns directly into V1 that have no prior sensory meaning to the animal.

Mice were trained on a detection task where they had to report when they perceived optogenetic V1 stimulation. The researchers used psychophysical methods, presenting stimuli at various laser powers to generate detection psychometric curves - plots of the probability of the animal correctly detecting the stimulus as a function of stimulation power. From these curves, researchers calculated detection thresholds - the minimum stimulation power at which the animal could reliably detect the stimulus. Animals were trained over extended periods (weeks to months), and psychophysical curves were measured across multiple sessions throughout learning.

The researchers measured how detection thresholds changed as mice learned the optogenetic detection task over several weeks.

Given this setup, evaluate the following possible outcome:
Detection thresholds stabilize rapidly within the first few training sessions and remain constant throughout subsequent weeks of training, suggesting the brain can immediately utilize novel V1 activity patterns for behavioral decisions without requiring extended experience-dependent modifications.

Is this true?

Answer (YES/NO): NO